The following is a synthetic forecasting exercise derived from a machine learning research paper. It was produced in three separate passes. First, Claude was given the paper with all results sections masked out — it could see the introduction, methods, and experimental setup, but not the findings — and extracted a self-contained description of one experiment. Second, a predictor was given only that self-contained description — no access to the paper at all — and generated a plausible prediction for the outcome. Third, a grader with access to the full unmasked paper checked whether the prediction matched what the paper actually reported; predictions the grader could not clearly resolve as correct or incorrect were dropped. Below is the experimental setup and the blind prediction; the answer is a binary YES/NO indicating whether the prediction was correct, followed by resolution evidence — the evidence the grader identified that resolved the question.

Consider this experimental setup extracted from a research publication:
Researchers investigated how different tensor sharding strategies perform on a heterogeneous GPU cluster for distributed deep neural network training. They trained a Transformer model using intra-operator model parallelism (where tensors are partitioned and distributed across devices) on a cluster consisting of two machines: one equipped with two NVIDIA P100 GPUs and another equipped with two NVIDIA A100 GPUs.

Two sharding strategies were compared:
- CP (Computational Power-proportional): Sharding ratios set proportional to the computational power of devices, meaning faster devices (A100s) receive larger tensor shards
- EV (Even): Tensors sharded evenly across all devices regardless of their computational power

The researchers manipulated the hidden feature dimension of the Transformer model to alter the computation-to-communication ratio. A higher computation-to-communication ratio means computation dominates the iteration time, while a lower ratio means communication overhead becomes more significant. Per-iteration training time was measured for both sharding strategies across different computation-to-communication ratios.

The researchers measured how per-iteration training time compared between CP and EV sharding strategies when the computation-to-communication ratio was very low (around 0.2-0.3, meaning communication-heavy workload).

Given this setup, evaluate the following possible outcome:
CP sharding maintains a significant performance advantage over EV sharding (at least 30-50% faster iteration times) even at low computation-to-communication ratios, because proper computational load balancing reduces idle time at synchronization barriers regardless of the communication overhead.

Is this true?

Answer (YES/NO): NO